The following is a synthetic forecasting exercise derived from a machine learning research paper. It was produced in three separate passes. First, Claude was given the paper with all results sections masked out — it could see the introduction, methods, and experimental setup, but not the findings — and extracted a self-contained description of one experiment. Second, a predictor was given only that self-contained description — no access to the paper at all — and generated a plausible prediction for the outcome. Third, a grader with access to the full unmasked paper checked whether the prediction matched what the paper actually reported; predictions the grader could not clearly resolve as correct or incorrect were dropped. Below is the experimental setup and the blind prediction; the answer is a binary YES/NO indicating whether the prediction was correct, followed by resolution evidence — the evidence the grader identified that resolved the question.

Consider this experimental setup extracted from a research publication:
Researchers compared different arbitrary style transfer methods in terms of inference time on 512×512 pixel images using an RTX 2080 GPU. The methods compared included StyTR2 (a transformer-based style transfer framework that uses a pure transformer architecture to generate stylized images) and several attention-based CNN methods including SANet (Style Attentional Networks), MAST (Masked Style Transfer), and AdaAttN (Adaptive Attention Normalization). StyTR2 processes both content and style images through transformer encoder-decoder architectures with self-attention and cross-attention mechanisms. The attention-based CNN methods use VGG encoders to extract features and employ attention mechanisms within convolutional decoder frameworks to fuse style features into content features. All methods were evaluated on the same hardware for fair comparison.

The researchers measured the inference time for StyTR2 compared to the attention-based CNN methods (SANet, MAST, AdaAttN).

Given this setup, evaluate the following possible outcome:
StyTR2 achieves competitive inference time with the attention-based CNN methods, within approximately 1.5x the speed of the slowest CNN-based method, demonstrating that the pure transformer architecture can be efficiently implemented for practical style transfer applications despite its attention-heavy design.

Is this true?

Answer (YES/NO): NO